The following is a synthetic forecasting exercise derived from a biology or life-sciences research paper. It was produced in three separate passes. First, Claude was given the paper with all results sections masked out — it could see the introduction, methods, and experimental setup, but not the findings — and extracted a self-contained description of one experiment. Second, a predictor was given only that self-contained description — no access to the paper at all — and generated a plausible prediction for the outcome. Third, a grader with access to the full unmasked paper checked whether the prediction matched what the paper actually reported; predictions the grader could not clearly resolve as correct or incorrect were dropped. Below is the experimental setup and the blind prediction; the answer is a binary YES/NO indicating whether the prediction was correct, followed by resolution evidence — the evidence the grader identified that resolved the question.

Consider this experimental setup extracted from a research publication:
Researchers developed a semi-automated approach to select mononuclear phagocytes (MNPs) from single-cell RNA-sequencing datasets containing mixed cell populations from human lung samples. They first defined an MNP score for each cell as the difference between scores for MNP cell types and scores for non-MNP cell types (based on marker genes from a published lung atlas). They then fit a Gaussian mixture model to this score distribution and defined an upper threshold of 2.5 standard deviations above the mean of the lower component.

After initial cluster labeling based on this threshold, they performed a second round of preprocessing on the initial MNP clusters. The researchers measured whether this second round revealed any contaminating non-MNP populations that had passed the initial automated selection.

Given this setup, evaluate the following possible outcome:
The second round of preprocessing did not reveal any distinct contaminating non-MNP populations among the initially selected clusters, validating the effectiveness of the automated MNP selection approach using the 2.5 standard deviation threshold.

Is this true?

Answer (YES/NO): NO